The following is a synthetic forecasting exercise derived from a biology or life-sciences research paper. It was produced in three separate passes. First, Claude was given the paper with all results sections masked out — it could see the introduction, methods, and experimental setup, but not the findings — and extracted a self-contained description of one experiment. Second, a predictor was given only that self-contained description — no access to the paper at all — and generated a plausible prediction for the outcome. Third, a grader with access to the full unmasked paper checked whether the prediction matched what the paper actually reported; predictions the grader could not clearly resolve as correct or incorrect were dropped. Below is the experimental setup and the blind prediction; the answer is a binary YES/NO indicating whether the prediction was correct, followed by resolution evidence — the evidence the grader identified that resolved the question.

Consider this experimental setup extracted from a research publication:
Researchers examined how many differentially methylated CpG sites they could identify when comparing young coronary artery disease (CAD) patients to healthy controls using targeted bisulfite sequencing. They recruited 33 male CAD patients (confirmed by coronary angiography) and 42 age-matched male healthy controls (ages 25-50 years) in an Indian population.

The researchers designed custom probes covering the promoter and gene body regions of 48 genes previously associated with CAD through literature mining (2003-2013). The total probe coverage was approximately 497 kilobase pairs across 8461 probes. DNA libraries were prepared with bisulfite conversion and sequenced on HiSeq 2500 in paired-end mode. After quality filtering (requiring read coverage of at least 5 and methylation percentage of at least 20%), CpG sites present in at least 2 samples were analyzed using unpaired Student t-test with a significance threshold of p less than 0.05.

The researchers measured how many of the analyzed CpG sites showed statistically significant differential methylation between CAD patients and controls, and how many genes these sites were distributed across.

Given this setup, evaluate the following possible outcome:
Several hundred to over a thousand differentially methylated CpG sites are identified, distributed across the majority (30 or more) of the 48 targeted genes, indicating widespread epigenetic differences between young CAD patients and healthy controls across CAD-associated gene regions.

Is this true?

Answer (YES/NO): NO